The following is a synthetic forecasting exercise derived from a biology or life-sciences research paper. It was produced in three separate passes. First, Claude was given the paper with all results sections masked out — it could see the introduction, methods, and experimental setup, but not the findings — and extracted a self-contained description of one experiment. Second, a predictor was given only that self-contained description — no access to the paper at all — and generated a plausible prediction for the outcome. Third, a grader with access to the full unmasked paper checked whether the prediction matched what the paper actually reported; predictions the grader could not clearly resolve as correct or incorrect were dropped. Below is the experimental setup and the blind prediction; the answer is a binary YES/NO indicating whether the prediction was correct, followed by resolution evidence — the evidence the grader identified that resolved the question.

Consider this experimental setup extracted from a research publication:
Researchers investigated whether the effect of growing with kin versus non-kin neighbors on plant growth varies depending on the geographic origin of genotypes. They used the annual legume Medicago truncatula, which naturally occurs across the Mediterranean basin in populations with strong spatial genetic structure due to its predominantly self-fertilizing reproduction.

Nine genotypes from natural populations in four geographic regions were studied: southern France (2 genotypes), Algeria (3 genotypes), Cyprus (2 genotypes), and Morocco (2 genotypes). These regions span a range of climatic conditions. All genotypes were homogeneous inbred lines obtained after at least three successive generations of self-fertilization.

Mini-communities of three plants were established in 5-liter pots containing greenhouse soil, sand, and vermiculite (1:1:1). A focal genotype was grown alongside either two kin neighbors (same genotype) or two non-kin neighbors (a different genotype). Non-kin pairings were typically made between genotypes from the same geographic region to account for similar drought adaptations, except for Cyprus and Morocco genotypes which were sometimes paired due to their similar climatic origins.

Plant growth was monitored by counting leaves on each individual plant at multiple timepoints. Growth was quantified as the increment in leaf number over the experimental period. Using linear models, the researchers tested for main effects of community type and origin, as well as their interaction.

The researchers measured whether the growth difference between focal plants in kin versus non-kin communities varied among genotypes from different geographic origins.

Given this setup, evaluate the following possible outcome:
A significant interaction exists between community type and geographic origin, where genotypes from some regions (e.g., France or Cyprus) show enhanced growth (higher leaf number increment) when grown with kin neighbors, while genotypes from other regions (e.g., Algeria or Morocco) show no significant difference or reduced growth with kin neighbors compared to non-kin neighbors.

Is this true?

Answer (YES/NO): NO